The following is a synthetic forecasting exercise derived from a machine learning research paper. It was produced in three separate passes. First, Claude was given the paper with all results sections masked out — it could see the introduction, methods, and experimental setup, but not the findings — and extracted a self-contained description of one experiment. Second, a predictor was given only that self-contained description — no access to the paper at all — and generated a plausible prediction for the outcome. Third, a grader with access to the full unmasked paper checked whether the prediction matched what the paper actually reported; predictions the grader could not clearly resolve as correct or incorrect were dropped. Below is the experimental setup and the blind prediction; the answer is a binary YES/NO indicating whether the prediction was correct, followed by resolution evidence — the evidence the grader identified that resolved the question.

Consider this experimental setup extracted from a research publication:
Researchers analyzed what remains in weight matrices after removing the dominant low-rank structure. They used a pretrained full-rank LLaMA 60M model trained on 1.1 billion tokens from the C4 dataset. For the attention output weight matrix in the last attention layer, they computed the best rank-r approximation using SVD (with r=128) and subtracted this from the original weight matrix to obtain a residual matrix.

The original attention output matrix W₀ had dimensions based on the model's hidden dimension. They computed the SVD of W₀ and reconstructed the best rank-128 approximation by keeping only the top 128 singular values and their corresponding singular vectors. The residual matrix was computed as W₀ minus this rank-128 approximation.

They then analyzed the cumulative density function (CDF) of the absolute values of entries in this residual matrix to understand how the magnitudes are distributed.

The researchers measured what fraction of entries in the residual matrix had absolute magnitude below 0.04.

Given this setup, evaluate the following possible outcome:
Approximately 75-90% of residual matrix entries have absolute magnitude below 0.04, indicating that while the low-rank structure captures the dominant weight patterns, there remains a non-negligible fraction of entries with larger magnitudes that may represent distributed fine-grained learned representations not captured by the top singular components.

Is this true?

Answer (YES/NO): NO